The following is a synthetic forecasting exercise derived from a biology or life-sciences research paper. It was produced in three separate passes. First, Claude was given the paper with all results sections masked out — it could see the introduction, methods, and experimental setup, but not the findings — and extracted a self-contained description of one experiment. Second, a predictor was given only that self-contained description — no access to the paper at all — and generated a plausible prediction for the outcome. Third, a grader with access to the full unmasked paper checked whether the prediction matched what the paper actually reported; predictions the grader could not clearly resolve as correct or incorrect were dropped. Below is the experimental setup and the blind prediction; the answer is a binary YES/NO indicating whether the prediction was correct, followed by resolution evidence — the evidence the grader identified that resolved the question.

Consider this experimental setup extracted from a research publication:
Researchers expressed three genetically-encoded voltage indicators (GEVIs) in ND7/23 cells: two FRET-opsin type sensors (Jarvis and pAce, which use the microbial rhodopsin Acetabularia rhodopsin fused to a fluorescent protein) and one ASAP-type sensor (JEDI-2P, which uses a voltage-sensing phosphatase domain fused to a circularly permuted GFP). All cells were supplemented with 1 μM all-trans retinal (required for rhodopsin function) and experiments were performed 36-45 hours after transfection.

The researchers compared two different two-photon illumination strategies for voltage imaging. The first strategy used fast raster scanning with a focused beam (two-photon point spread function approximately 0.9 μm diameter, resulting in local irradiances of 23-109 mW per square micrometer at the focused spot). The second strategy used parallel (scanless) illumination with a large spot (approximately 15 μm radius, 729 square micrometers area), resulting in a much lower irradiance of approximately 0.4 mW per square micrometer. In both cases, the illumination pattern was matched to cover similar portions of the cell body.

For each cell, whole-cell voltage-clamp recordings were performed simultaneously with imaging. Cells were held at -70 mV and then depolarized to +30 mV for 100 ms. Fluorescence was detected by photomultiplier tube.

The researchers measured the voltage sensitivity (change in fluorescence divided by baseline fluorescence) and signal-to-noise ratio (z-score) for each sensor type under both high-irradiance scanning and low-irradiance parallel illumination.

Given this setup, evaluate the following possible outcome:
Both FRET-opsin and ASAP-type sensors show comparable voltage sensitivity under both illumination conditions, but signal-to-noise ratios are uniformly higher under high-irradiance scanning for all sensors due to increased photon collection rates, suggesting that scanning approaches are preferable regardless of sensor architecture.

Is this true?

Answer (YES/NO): NO